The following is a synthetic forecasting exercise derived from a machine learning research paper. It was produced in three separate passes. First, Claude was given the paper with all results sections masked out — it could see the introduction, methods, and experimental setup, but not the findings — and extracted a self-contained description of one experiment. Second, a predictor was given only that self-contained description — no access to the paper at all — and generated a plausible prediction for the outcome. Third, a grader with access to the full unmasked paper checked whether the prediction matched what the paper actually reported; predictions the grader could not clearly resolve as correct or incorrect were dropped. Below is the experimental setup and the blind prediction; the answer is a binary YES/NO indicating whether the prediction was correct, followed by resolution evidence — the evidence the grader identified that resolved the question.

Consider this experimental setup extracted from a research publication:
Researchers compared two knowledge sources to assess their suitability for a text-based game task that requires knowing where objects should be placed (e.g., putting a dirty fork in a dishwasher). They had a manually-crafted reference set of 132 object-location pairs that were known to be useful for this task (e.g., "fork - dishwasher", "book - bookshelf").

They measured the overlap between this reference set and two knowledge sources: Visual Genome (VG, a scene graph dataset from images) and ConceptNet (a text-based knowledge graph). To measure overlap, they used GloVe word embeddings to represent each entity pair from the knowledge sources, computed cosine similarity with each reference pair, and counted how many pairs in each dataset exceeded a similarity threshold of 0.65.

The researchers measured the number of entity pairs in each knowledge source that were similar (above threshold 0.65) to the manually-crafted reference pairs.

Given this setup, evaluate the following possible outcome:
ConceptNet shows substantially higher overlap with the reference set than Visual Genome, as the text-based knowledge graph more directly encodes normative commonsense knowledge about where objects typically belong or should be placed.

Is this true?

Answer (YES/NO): NO